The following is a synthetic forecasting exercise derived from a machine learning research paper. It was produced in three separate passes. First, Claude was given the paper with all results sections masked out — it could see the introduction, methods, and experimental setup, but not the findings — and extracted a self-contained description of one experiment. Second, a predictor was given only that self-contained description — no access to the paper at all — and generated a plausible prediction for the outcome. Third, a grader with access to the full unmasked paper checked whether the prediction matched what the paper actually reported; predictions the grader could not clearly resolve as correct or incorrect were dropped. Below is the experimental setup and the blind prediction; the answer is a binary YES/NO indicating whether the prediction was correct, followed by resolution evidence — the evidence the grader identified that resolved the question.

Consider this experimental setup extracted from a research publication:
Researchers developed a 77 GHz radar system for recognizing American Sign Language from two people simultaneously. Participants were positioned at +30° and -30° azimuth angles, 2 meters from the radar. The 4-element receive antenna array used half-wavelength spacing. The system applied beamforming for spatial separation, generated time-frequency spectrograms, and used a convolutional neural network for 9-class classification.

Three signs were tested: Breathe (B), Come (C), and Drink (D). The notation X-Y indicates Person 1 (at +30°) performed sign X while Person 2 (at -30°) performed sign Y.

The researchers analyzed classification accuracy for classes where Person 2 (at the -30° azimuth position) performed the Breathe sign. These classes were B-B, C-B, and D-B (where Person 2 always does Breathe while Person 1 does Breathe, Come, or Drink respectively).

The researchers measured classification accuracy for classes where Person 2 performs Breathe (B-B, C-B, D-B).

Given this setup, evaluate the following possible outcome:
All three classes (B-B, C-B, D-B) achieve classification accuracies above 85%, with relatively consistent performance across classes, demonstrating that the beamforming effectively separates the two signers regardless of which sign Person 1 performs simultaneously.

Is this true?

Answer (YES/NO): NO